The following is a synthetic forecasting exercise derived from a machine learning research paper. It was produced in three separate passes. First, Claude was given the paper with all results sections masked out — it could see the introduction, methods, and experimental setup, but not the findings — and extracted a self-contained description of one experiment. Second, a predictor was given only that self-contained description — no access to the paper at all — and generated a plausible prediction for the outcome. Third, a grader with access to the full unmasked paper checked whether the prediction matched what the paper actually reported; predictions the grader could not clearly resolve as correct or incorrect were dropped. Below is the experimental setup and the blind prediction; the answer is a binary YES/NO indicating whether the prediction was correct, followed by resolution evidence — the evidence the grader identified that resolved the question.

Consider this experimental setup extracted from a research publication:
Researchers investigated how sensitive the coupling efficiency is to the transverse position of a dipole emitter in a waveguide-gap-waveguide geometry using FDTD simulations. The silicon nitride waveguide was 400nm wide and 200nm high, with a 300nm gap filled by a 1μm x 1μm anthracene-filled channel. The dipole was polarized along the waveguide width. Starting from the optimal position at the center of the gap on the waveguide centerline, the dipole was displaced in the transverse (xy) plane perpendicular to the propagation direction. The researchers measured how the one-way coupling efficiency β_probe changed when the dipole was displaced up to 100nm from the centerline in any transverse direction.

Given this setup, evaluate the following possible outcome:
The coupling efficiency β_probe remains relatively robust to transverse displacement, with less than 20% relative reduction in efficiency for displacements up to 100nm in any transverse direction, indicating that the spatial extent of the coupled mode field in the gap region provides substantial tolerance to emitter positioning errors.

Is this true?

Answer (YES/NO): YES